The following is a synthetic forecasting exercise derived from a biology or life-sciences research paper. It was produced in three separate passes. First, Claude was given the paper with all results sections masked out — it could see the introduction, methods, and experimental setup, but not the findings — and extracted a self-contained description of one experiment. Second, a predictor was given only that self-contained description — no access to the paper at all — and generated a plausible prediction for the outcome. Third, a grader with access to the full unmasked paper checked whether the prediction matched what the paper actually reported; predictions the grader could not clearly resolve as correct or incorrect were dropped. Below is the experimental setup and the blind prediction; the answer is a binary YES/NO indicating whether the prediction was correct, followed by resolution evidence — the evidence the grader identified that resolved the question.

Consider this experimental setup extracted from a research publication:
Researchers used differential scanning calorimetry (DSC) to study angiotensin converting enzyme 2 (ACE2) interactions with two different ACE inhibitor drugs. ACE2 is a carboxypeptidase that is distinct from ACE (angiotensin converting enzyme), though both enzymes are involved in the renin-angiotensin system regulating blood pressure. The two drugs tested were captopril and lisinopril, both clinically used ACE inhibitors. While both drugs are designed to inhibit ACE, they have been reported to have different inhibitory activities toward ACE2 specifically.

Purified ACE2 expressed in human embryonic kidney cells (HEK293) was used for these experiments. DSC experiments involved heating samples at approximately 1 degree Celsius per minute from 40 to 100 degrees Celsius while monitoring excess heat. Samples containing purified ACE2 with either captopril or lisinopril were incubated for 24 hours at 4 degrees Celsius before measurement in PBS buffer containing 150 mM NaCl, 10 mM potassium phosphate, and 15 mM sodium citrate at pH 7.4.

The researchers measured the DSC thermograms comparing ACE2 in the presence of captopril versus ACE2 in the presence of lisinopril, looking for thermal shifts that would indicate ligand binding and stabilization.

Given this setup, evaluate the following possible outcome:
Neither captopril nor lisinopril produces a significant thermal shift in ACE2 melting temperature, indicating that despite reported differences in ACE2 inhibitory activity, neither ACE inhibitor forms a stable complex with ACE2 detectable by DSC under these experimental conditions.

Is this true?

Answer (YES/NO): NO